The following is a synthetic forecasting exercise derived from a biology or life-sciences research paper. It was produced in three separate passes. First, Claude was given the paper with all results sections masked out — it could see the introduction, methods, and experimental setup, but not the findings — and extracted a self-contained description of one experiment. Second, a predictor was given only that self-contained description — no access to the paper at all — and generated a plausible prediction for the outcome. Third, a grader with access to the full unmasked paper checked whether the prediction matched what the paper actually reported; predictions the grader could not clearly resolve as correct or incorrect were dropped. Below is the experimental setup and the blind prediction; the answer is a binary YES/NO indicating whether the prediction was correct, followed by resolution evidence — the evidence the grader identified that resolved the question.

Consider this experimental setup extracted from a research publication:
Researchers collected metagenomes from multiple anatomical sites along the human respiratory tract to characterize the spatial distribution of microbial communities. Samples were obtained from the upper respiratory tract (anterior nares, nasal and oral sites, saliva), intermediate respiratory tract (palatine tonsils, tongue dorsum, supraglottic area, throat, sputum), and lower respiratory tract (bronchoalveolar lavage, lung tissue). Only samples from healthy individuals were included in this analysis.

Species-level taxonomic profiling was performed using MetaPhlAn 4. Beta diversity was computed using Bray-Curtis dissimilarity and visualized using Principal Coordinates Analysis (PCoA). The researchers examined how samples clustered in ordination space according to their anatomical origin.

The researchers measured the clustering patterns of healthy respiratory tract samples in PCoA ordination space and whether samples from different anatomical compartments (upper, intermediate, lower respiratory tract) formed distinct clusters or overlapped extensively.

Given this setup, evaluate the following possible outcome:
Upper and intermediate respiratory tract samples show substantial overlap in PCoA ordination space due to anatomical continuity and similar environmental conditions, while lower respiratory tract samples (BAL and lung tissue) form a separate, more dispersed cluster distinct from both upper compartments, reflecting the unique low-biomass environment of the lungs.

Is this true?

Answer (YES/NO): NO